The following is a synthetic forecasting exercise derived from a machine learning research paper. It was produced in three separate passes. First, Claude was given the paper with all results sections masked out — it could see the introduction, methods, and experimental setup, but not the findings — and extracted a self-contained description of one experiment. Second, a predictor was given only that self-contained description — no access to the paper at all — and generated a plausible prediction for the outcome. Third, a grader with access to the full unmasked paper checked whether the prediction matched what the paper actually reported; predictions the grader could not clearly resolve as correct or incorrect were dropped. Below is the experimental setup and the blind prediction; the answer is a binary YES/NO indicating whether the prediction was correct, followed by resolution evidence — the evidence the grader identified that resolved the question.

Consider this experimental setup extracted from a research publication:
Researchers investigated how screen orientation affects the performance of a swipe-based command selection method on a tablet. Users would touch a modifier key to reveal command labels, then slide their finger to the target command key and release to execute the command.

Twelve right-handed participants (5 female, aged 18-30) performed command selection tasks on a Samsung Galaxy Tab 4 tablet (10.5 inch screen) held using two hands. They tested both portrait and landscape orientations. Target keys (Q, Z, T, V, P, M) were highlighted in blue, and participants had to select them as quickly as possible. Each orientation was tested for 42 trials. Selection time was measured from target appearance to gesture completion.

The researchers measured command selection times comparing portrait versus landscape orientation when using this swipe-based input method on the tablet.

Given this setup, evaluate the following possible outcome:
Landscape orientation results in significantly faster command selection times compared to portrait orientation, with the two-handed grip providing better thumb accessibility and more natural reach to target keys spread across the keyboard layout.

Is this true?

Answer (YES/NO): YES